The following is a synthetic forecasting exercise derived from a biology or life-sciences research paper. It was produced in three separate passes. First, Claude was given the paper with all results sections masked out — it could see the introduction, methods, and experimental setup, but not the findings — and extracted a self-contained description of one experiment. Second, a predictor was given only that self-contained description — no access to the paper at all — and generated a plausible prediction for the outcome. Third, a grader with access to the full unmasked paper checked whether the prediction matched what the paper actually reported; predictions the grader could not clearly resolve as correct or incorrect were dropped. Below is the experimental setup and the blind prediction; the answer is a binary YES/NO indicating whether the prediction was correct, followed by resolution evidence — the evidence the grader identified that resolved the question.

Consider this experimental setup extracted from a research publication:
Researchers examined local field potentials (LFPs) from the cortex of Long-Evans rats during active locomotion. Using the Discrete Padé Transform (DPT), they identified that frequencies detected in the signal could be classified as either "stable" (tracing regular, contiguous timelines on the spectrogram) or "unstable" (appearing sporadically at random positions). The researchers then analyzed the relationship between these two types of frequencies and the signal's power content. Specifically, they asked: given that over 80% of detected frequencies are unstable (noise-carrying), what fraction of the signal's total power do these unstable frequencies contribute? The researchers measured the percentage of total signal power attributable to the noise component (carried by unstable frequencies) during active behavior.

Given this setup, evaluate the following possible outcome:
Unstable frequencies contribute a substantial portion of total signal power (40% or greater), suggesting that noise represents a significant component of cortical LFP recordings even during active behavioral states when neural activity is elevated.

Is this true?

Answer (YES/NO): NO